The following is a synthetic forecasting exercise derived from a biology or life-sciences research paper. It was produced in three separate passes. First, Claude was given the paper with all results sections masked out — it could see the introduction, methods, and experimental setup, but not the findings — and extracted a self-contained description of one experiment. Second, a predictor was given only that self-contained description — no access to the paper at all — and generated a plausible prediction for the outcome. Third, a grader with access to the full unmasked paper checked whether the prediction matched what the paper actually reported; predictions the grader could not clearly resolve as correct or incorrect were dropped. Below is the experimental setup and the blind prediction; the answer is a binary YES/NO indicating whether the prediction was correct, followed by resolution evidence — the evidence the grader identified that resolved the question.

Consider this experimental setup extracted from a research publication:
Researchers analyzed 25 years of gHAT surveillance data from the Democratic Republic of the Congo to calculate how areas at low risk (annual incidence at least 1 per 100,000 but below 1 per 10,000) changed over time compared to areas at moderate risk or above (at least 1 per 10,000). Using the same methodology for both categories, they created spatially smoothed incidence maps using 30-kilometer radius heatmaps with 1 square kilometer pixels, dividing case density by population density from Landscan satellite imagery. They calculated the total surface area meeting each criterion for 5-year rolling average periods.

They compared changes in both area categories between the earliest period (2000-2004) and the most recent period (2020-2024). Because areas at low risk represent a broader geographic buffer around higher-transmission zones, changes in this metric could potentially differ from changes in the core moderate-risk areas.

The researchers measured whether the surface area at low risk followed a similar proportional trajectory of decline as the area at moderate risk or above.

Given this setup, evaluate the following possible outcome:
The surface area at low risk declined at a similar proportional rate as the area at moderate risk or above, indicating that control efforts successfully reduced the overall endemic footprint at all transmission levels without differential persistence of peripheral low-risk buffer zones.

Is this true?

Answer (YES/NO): NO